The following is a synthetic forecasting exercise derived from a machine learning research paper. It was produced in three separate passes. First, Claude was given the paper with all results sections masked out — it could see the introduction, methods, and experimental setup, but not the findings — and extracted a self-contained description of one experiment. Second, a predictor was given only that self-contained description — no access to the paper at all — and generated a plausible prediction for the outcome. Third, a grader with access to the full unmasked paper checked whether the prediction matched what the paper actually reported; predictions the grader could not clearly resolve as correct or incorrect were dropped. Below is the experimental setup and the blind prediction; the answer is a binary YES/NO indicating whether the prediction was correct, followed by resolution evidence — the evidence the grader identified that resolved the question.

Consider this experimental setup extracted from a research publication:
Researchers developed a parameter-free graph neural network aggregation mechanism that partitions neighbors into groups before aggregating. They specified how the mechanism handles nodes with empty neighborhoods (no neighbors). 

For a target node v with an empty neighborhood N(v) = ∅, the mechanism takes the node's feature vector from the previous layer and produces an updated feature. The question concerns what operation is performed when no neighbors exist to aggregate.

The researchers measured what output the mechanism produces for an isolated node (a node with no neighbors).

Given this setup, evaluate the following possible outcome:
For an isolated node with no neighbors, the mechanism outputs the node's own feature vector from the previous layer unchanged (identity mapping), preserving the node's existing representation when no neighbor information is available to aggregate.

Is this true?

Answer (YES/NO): NO